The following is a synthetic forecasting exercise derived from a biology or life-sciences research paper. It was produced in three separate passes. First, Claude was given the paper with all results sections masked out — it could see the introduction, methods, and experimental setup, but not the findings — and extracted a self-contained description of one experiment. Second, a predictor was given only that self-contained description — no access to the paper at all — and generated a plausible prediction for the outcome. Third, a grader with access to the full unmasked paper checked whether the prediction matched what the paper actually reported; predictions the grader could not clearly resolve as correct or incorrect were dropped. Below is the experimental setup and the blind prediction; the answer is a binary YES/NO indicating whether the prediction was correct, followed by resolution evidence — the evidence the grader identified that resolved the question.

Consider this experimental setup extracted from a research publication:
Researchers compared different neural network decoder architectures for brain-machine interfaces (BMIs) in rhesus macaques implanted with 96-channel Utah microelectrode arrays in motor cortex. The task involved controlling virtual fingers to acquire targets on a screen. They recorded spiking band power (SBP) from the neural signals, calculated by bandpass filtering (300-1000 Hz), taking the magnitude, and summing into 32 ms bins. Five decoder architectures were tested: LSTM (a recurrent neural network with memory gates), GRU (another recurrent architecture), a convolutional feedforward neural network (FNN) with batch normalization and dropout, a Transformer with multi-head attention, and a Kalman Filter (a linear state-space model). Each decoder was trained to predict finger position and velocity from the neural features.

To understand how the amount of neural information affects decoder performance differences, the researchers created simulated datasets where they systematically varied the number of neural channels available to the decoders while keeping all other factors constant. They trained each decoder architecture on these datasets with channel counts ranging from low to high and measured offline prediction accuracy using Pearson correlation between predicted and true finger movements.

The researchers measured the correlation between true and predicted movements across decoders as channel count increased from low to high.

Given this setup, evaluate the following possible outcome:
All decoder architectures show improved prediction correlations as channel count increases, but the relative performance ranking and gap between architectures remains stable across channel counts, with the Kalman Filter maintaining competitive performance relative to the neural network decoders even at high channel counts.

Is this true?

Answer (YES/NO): NO